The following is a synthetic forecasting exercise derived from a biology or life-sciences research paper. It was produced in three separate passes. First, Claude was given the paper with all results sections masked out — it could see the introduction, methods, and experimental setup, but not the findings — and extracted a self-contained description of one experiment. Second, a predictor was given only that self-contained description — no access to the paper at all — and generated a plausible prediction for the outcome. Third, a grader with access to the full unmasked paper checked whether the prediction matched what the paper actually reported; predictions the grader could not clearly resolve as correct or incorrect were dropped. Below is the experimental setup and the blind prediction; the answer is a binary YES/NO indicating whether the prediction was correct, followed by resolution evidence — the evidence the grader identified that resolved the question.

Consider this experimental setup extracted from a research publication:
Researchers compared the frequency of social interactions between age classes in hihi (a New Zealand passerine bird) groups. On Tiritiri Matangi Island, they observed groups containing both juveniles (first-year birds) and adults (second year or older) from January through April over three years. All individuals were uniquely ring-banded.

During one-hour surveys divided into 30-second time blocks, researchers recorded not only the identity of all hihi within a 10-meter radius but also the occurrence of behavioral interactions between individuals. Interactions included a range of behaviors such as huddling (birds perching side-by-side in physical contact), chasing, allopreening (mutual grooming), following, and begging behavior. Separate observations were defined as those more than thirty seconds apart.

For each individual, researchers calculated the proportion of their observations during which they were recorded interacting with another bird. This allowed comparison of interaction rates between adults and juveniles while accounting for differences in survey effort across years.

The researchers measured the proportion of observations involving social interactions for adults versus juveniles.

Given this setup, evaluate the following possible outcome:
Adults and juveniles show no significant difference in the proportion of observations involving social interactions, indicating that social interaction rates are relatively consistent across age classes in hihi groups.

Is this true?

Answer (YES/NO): NO